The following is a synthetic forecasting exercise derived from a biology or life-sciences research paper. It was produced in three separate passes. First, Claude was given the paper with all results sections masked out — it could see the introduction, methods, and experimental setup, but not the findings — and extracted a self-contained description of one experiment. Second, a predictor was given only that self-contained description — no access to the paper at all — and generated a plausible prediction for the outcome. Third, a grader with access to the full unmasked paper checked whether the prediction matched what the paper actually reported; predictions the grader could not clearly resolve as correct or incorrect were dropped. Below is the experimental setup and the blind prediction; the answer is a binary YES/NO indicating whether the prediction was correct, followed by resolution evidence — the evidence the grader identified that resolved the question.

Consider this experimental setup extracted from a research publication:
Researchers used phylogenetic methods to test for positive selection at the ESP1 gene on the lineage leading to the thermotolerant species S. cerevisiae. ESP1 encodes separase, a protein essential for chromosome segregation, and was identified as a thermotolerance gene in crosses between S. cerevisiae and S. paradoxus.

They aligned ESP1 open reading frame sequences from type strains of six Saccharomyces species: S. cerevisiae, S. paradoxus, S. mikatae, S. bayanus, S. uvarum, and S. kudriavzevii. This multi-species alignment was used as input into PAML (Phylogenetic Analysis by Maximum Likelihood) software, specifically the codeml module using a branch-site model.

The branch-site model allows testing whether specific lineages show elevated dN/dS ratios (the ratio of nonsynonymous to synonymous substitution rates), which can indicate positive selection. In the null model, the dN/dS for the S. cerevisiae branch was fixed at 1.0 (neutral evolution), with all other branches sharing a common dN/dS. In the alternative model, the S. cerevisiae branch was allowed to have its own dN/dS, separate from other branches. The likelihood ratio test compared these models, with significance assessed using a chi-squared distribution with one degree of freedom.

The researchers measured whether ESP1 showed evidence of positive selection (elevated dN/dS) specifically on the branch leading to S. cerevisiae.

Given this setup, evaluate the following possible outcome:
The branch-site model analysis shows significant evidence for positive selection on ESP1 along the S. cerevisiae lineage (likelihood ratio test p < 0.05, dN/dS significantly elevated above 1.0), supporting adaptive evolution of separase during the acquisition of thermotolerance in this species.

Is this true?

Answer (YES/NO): YES